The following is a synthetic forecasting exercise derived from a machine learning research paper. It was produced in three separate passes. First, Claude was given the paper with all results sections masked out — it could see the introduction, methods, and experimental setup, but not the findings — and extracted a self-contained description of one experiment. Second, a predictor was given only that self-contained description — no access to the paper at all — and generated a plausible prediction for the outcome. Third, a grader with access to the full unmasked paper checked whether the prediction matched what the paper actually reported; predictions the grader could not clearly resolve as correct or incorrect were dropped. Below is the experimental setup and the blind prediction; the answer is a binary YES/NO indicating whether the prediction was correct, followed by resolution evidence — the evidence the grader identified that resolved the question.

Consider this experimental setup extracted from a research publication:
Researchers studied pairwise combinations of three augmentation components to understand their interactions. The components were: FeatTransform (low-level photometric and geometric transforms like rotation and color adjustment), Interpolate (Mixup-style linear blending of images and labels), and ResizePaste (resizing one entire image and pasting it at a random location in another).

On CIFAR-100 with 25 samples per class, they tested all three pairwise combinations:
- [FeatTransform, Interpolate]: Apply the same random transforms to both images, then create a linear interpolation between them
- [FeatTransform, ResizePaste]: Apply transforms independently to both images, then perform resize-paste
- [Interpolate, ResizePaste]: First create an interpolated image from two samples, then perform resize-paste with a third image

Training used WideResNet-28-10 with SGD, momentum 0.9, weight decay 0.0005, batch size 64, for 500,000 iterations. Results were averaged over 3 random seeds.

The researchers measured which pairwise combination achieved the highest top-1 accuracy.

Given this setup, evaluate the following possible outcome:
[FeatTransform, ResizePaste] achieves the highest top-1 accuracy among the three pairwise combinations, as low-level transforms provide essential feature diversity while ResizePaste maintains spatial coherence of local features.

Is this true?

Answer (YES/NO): YES